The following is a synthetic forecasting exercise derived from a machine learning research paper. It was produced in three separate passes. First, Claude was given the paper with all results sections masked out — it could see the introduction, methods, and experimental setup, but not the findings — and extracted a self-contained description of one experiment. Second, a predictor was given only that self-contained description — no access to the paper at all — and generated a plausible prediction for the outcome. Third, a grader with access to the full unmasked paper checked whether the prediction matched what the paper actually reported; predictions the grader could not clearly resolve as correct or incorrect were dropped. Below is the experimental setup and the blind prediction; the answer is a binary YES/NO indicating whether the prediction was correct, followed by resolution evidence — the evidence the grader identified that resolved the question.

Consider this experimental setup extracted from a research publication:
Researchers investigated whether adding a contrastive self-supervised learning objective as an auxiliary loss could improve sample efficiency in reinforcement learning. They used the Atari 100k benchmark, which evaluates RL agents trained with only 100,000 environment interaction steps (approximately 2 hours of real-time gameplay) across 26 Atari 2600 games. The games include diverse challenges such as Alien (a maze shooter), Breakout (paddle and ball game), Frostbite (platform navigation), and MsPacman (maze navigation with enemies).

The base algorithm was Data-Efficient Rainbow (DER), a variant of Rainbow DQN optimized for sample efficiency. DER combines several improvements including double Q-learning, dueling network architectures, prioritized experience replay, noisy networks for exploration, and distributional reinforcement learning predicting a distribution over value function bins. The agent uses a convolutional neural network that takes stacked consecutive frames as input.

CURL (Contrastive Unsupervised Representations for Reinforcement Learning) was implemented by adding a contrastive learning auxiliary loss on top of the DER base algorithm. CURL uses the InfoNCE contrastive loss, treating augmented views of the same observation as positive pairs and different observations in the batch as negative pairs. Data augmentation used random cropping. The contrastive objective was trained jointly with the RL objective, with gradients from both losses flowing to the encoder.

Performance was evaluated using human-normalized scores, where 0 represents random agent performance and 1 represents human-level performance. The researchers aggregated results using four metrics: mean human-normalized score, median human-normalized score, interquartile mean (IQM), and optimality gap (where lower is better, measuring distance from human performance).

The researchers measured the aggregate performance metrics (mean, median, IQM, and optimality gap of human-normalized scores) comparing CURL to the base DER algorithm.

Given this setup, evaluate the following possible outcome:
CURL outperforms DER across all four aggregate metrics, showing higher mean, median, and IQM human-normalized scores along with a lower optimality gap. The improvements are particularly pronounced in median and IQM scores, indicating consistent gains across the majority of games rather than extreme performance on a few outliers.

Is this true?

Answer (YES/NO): NO